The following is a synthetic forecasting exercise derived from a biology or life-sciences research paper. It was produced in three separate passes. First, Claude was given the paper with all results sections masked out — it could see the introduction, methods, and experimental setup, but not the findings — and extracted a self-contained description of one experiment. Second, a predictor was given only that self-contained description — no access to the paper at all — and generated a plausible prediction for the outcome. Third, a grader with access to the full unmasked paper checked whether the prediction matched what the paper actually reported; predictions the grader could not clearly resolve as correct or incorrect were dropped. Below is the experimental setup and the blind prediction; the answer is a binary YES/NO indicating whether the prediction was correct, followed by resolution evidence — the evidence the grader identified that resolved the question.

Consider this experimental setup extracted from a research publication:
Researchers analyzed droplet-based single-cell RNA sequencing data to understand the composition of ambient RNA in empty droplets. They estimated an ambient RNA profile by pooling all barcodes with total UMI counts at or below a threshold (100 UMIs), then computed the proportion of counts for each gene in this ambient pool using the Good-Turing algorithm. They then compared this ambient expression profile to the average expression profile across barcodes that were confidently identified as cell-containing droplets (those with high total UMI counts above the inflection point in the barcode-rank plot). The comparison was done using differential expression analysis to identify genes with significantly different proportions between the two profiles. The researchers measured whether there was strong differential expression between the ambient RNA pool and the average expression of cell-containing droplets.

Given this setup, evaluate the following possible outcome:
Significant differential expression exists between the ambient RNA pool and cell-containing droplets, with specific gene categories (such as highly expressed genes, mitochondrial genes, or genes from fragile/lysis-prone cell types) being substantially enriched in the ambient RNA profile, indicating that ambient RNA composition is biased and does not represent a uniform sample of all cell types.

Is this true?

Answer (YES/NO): NO